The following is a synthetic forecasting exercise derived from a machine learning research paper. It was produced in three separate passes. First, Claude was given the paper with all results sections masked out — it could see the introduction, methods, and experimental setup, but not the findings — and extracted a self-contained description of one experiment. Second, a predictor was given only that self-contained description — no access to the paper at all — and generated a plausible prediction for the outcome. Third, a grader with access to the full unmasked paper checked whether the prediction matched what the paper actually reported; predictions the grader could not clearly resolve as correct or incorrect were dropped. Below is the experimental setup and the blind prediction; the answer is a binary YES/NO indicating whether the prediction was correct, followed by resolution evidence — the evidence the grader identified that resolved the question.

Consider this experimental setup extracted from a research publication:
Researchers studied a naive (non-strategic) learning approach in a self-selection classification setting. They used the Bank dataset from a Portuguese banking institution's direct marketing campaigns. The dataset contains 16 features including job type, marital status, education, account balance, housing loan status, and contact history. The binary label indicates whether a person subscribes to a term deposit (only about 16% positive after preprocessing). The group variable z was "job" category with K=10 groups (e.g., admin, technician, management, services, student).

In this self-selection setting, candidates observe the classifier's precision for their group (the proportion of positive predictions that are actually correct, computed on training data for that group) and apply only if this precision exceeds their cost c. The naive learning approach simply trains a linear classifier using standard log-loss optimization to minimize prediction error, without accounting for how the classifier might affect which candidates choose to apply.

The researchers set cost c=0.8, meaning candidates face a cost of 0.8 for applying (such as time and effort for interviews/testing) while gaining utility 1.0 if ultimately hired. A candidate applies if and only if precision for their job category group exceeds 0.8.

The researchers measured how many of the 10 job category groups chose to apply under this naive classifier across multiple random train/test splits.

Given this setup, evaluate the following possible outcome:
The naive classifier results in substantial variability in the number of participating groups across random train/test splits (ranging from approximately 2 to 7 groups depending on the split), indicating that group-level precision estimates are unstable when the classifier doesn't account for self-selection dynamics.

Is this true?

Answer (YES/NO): NO